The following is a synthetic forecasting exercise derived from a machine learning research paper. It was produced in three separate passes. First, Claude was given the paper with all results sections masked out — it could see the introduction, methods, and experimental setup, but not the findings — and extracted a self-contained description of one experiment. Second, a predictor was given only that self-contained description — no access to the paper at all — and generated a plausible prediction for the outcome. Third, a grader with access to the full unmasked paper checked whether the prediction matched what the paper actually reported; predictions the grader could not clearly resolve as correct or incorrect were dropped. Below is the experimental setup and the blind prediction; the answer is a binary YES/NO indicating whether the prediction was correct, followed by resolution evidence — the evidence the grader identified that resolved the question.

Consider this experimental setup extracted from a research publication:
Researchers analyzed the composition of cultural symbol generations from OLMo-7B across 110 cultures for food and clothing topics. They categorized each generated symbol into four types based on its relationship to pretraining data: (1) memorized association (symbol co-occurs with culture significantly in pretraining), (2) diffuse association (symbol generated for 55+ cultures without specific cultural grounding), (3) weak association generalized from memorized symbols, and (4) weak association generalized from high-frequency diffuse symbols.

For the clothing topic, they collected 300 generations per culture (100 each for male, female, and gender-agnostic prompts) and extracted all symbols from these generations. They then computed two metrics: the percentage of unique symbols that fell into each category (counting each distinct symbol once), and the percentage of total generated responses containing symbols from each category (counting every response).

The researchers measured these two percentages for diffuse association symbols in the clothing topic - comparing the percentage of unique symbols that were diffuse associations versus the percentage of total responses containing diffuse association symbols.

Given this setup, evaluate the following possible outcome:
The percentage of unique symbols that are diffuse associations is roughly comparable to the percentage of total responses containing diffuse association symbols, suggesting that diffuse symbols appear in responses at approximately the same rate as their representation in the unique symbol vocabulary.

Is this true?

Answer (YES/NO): NO